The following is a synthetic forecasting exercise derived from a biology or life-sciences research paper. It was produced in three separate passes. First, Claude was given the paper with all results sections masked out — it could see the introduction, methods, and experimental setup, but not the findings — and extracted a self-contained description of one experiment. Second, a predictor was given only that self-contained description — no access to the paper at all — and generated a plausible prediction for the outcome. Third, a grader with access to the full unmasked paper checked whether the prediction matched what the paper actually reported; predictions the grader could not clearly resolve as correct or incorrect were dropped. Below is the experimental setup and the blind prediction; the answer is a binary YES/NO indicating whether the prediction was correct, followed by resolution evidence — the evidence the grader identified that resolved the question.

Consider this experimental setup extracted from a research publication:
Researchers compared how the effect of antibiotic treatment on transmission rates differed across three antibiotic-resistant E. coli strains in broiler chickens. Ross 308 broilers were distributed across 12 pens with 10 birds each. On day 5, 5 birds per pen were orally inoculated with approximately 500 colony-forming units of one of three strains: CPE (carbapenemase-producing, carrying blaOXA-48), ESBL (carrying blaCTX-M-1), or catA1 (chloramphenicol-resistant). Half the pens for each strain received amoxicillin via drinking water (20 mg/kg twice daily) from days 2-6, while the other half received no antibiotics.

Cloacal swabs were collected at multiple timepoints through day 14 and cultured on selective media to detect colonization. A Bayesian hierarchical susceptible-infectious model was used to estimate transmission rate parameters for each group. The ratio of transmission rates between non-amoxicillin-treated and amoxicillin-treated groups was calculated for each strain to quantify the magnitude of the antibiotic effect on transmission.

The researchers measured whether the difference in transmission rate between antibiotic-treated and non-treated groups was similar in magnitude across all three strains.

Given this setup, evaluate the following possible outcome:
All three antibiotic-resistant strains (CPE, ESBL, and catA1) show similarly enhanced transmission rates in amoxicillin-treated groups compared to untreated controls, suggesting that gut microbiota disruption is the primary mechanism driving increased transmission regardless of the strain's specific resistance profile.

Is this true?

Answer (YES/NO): YES